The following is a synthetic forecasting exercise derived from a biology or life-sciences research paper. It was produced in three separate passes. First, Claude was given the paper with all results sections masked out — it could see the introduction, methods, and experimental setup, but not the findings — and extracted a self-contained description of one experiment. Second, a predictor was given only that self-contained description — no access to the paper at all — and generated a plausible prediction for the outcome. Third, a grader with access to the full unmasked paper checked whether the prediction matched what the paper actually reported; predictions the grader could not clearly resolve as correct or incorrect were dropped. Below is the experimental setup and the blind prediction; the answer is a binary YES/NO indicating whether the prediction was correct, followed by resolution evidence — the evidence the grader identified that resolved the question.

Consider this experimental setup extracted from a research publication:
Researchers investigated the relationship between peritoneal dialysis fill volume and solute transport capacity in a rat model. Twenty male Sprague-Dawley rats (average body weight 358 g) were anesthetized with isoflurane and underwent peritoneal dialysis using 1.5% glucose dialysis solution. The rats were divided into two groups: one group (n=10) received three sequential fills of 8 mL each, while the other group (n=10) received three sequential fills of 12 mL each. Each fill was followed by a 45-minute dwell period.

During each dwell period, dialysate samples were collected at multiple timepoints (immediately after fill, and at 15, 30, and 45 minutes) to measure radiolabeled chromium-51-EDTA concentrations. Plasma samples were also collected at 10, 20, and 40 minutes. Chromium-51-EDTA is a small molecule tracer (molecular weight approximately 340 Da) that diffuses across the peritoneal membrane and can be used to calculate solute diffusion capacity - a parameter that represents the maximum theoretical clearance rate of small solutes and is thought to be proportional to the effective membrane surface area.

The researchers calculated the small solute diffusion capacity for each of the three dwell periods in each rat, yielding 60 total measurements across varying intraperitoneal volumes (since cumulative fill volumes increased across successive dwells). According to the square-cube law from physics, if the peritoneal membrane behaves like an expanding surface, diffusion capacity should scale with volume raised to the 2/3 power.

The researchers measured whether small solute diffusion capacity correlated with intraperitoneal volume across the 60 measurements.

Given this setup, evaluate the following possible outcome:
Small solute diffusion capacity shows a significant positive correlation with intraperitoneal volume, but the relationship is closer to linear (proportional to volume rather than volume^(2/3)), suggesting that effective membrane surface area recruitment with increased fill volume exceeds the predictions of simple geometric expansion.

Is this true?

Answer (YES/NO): NO